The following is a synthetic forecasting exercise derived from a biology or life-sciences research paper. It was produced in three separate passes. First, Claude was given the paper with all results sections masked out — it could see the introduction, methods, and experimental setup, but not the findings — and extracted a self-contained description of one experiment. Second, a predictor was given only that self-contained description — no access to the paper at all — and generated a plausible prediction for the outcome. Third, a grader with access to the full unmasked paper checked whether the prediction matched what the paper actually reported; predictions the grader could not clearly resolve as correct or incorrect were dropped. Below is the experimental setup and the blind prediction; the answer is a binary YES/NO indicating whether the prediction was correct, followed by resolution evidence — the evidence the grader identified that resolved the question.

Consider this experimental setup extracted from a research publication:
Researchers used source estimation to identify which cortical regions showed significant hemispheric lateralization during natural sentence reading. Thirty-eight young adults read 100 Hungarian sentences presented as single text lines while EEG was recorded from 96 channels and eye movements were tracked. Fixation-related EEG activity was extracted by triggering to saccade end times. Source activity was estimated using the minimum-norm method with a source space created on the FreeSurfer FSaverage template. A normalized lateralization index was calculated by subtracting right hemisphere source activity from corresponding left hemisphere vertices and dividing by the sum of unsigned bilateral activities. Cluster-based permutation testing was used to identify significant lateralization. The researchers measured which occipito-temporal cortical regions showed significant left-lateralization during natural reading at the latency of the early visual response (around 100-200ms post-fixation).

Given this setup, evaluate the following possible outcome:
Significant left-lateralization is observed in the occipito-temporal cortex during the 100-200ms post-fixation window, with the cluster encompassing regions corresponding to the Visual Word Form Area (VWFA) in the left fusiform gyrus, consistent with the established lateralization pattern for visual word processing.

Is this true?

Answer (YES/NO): NO